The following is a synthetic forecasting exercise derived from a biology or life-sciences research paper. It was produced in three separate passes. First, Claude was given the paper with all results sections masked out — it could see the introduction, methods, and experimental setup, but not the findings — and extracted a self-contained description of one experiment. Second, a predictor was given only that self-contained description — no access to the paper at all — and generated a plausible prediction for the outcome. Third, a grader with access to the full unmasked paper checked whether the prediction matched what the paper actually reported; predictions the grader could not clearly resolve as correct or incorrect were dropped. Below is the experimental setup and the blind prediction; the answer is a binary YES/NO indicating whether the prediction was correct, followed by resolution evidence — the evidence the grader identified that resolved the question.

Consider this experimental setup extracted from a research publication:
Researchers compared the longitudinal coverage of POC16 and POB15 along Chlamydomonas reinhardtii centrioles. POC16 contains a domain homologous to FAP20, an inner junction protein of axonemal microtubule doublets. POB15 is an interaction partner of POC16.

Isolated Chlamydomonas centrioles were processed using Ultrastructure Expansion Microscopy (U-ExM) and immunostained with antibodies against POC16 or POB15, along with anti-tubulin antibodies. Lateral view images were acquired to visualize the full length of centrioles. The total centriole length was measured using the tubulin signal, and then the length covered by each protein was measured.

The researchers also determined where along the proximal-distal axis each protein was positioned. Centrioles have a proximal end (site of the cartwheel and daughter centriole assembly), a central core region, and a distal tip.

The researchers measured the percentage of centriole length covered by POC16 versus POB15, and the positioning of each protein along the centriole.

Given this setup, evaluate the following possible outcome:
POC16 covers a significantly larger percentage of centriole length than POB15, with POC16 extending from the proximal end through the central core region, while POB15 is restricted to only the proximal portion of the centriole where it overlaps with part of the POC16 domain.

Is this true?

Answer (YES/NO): NO